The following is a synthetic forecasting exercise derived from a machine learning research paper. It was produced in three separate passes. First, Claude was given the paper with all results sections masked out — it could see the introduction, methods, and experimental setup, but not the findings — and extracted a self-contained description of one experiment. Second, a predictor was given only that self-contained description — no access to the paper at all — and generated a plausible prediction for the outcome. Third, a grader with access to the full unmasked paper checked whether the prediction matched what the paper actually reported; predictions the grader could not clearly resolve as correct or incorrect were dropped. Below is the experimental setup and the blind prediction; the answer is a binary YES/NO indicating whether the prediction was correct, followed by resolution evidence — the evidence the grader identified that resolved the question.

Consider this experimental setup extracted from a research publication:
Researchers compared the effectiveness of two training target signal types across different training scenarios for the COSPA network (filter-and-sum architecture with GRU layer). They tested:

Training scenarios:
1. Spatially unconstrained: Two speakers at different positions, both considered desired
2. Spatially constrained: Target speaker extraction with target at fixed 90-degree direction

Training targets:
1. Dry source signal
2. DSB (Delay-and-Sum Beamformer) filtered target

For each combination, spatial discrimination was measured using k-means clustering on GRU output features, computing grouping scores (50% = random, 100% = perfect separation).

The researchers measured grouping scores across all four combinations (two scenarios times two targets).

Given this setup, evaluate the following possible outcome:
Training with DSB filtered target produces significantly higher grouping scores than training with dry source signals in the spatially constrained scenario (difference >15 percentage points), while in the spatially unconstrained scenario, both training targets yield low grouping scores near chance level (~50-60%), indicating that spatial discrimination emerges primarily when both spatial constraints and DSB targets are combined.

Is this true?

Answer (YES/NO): NO